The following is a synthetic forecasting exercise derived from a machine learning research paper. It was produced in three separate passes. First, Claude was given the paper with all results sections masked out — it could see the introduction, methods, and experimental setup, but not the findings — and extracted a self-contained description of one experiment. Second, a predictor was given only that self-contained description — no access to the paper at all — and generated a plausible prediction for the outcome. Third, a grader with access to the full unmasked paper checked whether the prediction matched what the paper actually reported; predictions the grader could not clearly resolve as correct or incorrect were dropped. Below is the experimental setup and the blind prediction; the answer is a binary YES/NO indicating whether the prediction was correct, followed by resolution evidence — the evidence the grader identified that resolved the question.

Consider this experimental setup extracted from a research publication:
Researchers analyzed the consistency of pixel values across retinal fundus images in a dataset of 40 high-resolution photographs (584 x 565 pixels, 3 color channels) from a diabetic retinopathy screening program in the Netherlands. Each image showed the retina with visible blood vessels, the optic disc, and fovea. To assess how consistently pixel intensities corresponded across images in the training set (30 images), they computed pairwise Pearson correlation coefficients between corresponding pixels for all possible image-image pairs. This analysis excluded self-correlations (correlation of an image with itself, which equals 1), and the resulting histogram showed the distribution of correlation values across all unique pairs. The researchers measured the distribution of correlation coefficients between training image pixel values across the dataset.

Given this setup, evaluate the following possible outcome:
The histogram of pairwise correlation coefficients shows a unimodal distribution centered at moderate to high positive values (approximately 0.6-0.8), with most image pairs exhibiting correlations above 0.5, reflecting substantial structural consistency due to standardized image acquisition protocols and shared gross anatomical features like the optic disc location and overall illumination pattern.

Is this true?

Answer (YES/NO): NO